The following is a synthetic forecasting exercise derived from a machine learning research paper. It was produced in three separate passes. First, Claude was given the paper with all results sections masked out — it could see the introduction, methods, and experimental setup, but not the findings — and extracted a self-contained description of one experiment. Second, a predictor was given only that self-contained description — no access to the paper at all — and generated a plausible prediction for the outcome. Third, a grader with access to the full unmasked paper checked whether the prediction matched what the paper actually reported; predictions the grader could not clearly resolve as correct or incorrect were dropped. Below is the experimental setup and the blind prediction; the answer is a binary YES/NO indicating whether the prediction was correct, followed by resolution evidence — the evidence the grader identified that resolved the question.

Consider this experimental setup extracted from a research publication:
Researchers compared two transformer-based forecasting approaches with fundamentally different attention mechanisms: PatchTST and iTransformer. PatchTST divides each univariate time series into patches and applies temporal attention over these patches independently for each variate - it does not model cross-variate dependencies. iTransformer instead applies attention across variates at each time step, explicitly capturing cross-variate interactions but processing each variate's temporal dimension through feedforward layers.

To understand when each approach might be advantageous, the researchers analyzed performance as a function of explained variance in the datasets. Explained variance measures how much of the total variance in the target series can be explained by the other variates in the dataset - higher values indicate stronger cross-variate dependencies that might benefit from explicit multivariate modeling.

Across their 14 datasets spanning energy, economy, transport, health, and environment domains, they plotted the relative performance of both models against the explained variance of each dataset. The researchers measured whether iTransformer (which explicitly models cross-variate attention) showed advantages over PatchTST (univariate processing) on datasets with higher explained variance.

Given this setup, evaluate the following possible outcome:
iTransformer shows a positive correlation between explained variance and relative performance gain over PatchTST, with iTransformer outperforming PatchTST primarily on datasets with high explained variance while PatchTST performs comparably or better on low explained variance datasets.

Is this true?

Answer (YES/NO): NO